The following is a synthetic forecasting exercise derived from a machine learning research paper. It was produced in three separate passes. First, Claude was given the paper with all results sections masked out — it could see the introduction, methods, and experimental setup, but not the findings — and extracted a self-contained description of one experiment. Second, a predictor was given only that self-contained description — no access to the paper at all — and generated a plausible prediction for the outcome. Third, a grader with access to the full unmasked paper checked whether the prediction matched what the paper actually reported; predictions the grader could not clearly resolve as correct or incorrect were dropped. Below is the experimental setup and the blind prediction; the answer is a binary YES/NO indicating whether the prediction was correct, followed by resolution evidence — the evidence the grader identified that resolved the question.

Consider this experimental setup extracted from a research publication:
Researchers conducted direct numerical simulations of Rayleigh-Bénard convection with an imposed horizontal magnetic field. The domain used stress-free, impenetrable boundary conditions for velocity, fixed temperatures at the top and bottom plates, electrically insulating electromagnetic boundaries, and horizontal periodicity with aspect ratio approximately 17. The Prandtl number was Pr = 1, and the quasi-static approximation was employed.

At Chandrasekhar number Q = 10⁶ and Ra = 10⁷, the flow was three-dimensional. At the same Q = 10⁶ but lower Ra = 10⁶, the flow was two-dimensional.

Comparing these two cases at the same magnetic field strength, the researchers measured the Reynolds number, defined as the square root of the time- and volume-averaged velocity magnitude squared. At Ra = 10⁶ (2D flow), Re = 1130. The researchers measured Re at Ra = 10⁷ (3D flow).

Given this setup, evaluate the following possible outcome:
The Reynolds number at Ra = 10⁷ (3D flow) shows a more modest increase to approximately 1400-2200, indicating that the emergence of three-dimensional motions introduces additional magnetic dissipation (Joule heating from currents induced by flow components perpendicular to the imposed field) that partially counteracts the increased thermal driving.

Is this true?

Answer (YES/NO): NO